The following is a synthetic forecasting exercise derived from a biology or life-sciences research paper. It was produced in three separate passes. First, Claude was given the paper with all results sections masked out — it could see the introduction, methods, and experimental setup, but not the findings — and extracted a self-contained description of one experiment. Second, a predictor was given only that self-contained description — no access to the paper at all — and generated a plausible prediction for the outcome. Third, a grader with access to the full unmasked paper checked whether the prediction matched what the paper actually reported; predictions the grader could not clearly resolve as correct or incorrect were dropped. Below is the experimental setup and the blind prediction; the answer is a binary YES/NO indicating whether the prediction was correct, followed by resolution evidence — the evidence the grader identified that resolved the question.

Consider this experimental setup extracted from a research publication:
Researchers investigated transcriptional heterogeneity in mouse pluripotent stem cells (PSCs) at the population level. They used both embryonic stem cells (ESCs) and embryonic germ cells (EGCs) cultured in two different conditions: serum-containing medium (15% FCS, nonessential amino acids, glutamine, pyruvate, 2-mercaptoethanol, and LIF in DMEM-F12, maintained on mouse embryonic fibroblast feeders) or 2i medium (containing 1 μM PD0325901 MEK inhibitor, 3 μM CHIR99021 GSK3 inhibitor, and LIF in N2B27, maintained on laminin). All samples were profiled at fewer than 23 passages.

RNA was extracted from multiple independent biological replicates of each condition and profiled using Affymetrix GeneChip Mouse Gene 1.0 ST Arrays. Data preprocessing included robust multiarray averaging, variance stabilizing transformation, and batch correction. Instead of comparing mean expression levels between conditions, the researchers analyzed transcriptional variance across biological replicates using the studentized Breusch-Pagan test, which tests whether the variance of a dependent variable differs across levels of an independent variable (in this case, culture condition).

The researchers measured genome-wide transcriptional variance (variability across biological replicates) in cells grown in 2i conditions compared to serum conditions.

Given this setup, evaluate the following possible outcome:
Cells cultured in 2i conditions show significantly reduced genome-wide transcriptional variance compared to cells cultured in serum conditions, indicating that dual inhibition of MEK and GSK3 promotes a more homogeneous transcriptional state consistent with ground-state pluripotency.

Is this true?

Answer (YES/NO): NO